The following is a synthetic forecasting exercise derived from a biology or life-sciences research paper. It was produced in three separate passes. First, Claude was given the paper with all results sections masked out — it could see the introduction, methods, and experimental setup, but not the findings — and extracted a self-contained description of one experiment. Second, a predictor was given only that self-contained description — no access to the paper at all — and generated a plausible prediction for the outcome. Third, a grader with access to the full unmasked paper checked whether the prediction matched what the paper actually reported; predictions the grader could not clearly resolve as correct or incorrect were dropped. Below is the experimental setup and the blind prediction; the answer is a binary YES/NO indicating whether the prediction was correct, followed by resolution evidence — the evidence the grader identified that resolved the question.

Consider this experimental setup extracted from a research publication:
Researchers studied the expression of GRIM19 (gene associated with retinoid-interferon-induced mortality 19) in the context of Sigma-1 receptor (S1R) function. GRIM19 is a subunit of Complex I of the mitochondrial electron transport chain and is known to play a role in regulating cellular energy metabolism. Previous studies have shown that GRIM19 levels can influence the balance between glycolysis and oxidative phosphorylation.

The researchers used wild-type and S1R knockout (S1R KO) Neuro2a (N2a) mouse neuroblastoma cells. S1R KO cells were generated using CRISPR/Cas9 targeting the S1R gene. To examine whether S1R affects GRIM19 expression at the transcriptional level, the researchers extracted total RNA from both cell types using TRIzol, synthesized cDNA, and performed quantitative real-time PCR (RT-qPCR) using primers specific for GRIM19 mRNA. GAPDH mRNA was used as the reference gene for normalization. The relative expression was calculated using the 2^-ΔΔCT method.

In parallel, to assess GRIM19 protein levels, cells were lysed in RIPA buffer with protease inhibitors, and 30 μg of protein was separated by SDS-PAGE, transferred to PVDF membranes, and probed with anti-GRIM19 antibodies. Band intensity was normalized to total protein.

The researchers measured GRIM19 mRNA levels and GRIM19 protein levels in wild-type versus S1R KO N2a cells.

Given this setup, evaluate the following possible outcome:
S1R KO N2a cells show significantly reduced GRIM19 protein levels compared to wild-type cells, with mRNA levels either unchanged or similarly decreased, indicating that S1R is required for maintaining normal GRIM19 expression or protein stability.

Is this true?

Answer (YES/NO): NO